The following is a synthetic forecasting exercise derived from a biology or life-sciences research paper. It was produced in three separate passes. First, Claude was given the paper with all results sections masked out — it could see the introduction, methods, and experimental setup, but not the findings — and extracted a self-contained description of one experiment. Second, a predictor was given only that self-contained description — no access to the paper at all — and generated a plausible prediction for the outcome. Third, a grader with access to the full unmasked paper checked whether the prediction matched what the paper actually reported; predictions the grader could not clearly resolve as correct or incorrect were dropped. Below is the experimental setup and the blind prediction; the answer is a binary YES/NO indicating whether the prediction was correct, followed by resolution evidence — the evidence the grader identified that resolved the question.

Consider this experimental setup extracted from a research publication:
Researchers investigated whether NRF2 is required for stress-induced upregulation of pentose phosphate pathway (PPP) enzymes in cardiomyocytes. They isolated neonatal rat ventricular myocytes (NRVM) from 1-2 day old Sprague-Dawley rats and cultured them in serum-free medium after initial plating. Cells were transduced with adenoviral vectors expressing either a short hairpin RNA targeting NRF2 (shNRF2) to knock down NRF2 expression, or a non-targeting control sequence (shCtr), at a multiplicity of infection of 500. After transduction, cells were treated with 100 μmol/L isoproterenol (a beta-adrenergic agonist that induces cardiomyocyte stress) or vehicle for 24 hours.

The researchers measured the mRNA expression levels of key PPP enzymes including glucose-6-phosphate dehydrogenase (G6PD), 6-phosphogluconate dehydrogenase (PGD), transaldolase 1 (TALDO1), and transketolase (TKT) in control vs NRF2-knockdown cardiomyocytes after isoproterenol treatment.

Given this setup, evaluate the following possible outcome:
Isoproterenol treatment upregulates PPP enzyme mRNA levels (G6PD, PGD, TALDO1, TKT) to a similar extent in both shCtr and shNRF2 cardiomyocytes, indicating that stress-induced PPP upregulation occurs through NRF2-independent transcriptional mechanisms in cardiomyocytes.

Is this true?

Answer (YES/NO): NO